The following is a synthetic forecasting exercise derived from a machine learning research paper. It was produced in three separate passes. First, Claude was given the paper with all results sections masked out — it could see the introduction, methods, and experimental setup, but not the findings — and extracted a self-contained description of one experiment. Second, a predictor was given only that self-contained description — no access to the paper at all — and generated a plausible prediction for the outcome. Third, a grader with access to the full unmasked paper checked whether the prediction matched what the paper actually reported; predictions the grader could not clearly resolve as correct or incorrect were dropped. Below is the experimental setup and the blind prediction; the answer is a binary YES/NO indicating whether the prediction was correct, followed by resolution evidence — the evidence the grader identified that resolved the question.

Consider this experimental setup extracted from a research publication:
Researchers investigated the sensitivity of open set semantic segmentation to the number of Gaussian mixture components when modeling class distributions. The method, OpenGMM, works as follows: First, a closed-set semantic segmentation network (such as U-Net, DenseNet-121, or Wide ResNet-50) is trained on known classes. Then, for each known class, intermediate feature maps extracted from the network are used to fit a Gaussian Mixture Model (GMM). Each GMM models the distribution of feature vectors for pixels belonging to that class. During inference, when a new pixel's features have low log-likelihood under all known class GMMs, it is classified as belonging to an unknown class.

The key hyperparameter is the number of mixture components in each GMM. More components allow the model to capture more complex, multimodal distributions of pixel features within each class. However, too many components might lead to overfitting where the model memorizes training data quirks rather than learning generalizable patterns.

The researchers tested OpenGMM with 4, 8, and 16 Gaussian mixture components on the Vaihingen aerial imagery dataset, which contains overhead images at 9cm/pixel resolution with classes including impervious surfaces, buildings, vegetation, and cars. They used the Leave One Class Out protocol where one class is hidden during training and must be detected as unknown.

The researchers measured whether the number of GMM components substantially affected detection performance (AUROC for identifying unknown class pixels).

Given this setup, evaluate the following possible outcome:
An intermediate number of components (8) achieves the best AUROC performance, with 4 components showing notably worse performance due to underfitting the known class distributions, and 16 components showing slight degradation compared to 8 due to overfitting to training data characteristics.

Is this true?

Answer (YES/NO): NO